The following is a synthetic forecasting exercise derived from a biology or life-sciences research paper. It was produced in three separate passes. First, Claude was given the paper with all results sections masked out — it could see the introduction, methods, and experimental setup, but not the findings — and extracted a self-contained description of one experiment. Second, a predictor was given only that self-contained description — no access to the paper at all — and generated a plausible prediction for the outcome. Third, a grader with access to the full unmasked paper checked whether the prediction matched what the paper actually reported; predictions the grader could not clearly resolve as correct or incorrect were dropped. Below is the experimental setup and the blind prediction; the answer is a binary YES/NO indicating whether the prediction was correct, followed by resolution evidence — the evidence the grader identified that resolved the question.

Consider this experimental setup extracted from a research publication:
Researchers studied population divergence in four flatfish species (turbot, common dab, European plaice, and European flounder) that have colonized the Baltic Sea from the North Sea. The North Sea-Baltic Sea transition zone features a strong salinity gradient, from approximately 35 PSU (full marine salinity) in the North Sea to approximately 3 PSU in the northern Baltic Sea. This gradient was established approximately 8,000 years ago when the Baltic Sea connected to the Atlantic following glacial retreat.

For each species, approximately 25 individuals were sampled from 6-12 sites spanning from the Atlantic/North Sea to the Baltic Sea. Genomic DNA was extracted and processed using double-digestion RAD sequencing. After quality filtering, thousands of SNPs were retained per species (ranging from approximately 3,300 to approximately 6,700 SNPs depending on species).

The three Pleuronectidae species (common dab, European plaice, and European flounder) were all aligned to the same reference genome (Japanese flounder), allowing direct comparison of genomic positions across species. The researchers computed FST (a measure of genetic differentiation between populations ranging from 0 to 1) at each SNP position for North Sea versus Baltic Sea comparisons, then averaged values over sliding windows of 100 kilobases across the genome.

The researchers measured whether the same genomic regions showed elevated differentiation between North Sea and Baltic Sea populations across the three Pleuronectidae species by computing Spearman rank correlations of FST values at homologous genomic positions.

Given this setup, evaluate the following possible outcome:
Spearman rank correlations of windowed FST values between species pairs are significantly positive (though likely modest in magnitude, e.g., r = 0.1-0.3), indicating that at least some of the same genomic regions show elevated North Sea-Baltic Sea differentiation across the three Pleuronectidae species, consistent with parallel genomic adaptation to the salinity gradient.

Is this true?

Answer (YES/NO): NO